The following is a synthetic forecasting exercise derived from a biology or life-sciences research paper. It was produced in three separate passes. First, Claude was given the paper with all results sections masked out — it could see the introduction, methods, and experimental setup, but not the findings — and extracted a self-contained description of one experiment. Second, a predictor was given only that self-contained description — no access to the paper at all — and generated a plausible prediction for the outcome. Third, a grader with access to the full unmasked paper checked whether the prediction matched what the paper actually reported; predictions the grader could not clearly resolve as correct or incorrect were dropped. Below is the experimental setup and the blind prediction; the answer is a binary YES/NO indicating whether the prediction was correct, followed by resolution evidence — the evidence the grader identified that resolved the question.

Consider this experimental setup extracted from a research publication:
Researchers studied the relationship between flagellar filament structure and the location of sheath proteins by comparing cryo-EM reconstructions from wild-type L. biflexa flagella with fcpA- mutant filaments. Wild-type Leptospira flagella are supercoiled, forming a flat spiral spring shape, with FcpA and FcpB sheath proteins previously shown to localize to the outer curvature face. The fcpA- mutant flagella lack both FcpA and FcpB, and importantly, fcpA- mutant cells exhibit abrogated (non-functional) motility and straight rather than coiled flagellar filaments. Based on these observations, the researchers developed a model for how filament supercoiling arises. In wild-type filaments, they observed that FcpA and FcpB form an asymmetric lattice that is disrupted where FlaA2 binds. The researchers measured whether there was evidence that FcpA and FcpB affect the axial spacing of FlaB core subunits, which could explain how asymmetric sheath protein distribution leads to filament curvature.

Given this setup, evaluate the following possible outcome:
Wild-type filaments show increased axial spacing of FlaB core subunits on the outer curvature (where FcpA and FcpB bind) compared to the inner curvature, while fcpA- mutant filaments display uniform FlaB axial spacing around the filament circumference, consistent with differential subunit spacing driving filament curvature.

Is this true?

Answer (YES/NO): NO